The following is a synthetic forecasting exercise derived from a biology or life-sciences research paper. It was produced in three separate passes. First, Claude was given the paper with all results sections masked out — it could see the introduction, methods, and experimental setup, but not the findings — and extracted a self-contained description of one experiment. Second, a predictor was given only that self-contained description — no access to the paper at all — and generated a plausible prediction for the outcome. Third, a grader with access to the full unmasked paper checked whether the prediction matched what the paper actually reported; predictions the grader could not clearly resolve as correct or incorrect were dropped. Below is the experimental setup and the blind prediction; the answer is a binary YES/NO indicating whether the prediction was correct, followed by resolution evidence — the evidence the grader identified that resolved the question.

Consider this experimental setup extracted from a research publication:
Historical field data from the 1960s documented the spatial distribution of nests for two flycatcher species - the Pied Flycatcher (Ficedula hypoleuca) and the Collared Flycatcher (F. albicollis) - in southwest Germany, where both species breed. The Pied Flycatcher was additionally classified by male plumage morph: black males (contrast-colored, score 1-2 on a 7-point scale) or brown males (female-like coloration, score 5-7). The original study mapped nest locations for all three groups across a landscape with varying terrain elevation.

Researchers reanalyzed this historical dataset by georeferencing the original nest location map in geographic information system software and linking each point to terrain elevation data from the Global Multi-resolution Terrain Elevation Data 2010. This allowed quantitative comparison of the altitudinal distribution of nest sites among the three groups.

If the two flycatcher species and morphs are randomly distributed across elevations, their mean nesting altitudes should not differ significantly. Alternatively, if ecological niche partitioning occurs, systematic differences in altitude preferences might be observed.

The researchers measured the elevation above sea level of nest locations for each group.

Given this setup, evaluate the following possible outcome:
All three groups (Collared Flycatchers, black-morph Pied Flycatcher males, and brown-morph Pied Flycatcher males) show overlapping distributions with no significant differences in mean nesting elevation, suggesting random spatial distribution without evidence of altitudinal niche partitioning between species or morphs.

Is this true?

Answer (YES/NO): NO